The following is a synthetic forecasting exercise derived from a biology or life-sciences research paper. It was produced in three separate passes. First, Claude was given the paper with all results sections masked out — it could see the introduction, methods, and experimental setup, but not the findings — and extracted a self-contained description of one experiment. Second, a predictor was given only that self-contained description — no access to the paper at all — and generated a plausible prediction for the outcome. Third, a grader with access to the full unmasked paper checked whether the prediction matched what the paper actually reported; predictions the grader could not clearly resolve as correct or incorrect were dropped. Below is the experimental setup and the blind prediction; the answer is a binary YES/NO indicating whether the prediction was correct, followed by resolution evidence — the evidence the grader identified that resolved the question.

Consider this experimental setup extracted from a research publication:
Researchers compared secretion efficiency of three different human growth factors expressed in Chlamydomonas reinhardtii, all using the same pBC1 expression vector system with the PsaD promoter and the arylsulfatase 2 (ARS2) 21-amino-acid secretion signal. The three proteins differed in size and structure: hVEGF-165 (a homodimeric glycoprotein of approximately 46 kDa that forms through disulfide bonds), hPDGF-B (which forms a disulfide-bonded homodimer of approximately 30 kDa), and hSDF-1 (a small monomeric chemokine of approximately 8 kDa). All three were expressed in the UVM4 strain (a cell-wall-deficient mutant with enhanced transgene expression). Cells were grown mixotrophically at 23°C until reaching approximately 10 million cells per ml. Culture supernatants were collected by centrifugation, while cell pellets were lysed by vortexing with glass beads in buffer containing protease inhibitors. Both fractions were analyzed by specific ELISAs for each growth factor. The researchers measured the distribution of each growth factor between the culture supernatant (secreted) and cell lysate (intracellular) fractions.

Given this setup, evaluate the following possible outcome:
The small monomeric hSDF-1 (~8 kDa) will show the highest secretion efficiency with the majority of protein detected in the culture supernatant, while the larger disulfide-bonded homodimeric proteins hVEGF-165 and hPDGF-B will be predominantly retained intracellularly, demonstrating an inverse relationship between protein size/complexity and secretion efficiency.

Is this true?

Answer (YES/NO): NO